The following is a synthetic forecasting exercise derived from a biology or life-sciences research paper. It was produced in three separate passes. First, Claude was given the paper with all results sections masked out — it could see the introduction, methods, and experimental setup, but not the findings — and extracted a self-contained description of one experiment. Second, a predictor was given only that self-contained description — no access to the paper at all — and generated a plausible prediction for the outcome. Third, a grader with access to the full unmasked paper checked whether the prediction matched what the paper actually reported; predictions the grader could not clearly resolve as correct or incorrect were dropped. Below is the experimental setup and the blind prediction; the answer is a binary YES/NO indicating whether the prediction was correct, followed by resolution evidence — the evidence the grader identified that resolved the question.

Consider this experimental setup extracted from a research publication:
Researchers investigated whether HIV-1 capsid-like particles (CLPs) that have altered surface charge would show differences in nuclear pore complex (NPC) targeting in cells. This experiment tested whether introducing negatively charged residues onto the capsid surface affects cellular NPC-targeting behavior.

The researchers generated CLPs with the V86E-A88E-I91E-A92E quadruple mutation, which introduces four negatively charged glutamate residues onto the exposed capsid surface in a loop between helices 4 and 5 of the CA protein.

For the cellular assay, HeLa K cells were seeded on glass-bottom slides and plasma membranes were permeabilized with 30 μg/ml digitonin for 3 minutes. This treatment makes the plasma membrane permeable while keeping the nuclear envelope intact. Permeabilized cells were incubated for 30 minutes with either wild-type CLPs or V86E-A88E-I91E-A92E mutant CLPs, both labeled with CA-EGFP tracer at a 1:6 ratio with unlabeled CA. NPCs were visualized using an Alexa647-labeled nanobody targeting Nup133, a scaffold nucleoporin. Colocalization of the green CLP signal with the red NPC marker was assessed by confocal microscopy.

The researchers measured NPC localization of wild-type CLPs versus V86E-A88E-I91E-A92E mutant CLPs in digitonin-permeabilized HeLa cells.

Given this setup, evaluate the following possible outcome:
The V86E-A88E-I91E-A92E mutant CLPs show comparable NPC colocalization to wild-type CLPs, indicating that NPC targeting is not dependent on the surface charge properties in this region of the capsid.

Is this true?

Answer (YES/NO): NO